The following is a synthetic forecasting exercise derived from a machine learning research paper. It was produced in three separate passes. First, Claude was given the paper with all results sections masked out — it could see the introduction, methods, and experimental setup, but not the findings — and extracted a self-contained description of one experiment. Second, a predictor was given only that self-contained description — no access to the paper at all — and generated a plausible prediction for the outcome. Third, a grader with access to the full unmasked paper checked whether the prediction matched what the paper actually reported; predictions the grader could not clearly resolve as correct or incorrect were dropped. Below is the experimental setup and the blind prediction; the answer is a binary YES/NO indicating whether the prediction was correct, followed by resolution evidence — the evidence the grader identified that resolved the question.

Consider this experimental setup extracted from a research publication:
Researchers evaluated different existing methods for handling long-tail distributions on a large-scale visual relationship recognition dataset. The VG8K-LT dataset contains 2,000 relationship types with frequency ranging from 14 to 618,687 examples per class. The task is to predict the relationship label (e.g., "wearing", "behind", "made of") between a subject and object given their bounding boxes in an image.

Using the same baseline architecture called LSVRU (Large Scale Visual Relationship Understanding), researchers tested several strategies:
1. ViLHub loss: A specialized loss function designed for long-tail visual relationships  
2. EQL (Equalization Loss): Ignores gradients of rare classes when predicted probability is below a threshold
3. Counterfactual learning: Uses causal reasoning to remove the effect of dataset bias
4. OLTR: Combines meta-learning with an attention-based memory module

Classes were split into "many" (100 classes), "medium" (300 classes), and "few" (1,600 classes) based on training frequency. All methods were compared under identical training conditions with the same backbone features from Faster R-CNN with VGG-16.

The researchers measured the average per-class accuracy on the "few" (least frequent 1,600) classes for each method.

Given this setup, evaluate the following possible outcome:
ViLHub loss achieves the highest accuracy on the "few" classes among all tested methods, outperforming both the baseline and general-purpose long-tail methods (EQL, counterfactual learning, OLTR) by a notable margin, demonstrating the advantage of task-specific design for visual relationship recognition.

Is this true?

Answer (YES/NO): NO